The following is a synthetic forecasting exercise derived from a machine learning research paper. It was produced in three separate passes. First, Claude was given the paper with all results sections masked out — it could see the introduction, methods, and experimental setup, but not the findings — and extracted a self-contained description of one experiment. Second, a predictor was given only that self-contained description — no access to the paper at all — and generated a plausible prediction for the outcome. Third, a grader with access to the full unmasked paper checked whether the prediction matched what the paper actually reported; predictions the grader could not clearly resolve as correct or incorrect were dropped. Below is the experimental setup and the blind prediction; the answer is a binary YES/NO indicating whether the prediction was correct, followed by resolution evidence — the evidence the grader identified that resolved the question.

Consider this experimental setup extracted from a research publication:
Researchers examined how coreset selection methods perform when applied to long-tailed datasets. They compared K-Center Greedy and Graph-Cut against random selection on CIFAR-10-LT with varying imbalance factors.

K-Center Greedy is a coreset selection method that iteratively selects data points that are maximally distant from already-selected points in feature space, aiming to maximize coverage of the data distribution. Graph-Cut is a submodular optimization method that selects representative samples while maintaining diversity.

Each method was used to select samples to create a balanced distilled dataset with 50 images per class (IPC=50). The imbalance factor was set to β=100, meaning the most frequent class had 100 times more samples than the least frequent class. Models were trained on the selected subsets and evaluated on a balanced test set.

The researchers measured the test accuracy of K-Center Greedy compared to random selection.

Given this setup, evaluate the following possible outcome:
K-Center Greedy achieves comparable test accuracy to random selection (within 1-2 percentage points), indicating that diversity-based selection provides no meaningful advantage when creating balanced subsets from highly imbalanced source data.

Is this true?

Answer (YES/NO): NO